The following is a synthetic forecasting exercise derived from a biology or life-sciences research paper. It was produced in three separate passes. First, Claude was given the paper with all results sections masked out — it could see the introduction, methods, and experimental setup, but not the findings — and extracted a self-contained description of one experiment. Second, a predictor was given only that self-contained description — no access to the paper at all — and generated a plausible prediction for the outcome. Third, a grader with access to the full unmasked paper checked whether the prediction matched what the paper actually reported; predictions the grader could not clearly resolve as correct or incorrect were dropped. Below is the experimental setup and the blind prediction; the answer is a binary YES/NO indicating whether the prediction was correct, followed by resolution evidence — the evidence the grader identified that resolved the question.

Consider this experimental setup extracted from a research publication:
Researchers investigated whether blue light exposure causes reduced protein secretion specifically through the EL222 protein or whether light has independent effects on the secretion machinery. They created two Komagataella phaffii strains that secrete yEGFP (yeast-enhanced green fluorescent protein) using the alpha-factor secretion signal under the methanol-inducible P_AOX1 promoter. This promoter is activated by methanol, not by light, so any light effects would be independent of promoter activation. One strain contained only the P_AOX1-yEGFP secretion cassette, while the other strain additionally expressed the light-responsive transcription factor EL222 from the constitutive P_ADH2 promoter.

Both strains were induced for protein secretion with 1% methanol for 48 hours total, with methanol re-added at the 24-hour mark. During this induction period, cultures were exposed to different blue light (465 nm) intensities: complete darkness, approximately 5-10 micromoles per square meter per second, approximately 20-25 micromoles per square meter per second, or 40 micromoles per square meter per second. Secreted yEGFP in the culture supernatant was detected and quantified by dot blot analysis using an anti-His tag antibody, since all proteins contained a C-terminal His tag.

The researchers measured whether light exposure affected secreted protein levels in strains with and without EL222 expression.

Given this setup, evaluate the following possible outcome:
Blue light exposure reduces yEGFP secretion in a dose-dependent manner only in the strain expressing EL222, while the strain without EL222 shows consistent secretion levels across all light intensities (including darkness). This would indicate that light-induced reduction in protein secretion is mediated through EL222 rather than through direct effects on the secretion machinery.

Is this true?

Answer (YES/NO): YES